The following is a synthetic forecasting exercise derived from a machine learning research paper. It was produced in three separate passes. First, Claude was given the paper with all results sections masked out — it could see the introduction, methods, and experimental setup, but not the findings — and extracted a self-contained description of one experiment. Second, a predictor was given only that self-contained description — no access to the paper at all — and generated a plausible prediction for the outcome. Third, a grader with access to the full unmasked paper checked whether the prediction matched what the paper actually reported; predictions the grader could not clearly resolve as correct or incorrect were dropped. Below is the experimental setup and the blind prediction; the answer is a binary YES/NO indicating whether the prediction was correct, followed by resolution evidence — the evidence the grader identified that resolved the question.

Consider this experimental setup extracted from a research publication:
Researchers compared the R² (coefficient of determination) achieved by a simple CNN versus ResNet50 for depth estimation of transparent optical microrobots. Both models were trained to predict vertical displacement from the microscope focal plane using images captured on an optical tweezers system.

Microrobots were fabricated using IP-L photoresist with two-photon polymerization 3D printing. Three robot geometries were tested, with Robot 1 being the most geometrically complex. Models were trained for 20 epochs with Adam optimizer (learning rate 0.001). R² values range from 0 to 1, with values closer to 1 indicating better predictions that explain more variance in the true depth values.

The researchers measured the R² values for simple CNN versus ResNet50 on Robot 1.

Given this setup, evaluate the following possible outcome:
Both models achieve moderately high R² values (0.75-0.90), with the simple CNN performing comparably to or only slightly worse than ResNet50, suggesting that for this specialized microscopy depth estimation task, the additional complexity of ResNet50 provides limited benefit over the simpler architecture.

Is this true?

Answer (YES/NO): NO